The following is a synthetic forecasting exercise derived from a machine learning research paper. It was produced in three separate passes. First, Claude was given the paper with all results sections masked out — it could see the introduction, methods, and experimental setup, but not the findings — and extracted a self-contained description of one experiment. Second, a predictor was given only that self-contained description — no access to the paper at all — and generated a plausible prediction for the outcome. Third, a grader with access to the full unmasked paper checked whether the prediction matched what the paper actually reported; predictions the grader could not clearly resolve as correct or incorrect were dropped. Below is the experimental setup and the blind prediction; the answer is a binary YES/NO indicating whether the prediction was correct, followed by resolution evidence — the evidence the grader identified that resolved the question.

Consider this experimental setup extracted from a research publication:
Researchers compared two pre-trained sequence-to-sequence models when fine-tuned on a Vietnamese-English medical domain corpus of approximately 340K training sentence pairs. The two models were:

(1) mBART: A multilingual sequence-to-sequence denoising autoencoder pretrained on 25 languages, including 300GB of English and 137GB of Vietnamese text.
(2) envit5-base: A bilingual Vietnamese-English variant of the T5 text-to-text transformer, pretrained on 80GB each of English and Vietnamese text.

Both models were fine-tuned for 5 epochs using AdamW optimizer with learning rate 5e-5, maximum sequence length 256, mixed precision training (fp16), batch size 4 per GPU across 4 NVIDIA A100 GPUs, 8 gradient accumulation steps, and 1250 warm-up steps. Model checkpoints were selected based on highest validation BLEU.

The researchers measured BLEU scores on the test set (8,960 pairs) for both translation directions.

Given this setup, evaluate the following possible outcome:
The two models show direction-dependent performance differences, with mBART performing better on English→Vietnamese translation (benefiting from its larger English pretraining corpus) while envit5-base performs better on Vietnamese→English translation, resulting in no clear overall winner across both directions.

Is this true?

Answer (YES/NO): NO